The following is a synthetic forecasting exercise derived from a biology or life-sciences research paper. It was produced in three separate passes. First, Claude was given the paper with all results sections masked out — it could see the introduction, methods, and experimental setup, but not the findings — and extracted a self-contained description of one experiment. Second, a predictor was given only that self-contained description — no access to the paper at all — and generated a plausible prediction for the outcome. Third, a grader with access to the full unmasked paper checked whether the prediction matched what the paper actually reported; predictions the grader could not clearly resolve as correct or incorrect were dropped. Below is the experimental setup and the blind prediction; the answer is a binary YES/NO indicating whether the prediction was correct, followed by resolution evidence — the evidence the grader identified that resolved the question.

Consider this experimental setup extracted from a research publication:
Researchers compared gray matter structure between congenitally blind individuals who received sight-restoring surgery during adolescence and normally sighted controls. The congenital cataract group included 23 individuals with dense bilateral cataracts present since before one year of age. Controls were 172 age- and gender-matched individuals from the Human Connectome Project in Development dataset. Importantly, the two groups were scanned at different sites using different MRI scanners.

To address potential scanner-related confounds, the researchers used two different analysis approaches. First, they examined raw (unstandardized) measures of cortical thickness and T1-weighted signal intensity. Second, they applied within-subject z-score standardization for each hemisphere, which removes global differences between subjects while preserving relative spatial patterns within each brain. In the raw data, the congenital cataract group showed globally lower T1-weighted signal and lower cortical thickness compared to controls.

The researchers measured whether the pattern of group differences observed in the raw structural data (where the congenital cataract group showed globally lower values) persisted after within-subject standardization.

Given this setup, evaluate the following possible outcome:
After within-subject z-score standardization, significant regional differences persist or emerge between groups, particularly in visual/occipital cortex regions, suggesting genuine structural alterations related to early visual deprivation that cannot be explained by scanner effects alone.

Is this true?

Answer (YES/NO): YES